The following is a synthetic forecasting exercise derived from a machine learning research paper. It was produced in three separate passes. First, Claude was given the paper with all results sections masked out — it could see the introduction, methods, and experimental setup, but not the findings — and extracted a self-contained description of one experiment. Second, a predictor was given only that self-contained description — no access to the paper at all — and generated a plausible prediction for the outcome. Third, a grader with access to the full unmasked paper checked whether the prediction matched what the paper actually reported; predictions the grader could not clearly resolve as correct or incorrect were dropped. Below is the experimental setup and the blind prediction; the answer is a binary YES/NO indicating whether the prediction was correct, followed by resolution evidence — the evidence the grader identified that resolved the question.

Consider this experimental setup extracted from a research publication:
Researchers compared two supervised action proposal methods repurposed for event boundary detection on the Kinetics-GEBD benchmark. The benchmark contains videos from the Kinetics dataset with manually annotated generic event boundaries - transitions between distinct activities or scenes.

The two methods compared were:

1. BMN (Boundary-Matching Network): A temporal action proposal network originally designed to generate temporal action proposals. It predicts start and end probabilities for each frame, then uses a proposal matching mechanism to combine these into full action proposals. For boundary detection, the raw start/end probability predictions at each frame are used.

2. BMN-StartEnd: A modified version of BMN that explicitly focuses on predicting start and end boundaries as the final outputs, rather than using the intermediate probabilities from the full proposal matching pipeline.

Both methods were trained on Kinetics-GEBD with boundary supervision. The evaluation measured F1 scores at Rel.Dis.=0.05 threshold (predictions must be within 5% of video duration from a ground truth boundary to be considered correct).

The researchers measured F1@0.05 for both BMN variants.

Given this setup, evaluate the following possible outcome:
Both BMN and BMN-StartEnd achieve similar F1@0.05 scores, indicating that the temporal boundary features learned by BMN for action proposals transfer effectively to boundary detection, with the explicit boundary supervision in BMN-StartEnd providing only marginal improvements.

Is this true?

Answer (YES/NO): NO